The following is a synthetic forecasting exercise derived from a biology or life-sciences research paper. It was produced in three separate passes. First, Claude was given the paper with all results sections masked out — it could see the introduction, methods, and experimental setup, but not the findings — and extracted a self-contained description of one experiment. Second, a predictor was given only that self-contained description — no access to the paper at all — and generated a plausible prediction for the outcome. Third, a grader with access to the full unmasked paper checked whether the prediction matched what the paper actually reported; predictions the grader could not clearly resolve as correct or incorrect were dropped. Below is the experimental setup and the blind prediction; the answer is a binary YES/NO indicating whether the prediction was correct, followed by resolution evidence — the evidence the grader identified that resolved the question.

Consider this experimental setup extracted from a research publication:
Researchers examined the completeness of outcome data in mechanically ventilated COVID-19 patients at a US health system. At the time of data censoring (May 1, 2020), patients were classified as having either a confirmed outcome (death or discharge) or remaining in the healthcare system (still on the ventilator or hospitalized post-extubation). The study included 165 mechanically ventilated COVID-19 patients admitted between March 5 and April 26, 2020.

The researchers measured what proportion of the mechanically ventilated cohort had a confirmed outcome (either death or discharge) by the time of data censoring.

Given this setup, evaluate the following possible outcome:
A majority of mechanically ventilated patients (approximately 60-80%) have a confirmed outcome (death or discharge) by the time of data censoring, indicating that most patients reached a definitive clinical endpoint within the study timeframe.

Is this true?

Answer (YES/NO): NO